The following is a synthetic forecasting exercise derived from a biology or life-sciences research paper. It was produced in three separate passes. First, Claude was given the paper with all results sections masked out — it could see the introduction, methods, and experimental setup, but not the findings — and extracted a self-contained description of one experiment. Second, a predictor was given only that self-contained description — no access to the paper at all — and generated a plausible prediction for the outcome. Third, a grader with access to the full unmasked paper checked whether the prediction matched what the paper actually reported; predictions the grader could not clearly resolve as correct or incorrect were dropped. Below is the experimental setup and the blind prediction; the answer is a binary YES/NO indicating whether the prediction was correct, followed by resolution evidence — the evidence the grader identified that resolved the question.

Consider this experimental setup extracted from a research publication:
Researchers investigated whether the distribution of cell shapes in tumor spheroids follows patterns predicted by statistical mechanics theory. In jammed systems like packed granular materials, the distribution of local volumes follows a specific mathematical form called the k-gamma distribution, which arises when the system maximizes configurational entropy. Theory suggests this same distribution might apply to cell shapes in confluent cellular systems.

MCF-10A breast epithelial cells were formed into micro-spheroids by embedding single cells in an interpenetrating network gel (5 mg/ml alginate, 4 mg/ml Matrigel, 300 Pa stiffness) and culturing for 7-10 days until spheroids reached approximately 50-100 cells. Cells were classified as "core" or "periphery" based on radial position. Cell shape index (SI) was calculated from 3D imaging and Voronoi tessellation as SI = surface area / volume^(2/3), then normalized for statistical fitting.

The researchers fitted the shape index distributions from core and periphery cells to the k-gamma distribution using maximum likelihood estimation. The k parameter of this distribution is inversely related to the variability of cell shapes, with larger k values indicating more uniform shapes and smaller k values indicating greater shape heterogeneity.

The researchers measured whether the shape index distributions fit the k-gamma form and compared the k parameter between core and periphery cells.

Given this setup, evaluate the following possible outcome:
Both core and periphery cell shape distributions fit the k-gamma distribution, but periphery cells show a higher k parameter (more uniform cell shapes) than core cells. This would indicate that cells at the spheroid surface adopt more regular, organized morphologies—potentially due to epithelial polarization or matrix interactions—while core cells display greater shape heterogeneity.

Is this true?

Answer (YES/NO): NO